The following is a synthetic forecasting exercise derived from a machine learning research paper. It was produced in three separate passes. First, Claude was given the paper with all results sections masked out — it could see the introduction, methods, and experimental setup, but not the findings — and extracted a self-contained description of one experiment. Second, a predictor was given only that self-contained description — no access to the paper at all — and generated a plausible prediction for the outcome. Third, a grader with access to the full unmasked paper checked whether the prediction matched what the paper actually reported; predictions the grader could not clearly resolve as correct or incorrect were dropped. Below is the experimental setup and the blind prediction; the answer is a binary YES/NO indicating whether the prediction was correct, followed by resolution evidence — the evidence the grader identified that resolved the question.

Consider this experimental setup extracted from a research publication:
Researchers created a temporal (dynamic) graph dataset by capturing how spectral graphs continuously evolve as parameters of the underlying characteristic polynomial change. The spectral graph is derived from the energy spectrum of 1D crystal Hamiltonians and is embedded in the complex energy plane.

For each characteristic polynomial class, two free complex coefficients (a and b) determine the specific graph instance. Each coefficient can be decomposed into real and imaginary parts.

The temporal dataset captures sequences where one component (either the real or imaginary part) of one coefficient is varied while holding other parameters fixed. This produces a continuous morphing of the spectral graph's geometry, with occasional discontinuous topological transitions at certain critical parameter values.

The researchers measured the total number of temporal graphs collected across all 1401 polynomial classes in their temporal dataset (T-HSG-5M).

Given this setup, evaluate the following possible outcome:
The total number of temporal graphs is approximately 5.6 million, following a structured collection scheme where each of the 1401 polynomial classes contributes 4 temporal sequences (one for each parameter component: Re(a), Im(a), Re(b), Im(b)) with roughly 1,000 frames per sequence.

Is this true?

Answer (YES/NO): NO